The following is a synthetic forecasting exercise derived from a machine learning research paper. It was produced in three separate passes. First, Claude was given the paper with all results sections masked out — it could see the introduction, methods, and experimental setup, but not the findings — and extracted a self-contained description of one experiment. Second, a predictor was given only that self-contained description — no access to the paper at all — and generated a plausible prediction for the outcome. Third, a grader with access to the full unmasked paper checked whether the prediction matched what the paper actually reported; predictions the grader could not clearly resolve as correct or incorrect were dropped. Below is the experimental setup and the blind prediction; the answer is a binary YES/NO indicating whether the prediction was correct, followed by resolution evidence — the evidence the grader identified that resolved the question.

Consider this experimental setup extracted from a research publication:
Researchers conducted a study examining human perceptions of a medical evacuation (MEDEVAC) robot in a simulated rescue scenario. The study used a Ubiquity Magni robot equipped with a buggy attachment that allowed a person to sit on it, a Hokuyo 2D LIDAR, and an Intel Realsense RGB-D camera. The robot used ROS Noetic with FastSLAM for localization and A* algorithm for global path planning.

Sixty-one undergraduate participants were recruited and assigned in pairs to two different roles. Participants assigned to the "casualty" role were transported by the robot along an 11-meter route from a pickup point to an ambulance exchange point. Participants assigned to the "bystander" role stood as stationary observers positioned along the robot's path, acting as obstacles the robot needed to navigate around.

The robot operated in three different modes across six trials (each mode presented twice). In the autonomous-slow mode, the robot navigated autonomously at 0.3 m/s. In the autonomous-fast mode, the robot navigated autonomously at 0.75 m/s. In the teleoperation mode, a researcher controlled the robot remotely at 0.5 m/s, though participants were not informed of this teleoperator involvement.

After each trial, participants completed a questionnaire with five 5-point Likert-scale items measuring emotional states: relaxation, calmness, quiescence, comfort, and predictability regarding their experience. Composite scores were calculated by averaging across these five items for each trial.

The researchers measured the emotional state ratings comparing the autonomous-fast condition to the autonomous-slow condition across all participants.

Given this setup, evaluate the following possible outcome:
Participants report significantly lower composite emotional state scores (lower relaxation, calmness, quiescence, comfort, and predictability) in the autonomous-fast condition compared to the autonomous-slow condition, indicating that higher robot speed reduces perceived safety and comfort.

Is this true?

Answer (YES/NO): YES